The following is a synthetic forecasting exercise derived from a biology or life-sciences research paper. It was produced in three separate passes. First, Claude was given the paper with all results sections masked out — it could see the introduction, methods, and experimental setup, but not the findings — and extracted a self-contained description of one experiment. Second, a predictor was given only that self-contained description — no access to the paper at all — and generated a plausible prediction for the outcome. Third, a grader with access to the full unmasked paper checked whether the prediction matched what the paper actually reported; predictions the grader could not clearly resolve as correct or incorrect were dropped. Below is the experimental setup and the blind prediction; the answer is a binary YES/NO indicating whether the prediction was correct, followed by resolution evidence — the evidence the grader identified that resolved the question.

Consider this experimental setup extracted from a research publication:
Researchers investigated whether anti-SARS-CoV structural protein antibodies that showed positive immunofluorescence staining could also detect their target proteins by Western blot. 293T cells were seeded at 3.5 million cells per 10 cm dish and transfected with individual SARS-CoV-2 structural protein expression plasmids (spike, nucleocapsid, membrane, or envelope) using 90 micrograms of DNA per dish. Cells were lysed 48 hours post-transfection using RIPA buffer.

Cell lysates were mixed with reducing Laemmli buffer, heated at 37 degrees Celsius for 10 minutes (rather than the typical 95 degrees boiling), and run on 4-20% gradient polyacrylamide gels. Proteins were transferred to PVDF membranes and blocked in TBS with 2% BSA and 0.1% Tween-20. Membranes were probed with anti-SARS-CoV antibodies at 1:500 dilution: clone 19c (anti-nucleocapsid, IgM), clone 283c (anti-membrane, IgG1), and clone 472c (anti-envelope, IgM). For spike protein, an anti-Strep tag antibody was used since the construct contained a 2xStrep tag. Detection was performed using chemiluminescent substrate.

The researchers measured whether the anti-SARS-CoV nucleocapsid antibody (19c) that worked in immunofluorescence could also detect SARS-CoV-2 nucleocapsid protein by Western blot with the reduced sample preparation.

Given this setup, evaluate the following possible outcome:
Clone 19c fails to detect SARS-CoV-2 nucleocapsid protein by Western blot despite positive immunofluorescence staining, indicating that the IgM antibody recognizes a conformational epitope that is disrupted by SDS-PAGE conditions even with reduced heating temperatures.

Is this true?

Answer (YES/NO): YES